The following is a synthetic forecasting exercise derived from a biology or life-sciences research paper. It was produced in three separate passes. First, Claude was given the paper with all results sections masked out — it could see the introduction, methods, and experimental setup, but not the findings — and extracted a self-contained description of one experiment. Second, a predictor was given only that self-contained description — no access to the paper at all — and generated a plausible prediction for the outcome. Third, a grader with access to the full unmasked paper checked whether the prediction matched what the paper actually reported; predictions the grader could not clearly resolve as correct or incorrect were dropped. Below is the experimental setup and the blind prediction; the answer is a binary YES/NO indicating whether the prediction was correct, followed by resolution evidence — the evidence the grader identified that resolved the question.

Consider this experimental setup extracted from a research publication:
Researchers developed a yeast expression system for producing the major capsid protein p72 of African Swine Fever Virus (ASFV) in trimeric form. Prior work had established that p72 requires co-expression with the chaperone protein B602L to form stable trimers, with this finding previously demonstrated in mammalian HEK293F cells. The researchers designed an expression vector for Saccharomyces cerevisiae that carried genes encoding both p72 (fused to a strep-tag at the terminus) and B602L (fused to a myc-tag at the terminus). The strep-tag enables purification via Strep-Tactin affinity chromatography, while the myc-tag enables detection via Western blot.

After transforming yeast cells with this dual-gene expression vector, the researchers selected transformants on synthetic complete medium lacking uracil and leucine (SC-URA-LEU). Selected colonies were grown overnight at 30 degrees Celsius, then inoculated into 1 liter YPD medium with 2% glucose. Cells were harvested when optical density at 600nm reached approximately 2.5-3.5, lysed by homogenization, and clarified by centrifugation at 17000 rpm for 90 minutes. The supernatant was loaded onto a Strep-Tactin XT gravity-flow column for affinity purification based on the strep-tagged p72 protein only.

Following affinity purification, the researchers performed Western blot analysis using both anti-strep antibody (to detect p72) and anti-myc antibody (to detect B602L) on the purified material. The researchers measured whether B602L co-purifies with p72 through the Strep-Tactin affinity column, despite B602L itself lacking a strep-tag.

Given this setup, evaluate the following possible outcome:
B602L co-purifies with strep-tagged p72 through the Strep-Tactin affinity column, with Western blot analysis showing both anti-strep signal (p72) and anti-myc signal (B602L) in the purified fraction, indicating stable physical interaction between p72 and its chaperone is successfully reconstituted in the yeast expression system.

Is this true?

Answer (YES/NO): YES